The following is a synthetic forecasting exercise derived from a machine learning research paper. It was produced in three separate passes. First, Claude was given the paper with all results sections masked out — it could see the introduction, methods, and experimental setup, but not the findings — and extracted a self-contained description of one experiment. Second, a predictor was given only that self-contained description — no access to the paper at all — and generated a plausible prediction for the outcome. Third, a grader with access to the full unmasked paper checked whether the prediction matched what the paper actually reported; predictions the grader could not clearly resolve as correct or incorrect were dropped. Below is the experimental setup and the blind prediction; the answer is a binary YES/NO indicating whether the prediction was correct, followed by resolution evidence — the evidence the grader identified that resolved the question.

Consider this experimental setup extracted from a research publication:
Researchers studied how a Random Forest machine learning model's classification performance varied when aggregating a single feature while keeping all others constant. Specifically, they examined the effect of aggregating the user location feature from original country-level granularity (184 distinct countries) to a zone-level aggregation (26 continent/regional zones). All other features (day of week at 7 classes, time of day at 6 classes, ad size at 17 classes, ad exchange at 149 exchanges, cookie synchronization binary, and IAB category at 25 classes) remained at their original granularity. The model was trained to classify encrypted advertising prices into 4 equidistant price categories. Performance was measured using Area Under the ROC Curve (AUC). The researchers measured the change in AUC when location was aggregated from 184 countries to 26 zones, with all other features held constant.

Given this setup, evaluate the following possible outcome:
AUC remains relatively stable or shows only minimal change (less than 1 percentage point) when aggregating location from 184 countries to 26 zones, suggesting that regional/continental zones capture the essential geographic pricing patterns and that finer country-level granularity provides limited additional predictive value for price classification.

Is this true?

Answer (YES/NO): YES